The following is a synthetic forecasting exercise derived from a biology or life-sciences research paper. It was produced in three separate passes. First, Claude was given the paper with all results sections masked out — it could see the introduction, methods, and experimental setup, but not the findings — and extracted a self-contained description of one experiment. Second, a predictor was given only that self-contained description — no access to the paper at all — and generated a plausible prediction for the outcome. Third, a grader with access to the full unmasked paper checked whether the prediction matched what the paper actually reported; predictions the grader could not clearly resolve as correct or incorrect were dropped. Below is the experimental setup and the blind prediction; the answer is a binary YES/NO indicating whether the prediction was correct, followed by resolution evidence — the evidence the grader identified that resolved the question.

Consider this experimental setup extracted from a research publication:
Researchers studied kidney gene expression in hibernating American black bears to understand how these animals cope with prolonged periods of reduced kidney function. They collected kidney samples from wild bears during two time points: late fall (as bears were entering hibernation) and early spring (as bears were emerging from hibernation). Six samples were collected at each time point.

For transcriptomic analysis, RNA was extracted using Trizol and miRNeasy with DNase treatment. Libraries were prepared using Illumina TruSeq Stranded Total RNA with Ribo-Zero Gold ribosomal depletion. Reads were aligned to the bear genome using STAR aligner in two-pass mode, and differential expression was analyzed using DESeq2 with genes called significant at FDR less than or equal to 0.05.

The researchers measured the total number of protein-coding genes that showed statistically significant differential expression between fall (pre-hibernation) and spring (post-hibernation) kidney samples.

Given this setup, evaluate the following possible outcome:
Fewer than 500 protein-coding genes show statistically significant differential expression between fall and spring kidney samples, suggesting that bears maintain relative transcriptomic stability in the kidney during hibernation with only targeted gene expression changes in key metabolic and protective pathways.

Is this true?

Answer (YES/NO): YES